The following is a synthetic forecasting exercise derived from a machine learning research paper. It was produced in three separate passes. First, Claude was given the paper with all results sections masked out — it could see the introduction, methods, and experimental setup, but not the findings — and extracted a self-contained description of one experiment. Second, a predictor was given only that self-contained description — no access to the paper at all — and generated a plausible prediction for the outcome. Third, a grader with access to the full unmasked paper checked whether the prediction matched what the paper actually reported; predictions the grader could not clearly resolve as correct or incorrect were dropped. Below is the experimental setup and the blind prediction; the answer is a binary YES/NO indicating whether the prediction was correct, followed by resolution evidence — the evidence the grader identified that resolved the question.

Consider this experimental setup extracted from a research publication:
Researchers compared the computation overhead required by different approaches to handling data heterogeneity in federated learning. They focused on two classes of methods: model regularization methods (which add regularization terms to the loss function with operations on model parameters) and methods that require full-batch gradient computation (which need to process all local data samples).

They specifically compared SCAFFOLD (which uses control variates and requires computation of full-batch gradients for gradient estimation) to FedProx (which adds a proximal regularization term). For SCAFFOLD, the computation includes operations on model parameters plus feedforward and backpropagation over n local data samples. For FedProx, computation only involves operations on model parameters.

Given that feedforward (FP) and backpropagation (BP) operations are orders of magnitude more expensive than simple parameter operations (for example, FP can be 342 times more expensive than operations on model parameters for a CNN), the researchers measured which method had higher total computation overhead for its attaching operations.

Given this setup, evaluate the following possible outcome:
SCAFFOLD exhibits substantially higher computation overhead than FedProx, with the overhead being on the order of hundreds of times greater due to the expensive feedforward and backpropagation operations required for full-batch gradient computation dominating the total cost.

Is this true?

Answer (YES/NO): NO